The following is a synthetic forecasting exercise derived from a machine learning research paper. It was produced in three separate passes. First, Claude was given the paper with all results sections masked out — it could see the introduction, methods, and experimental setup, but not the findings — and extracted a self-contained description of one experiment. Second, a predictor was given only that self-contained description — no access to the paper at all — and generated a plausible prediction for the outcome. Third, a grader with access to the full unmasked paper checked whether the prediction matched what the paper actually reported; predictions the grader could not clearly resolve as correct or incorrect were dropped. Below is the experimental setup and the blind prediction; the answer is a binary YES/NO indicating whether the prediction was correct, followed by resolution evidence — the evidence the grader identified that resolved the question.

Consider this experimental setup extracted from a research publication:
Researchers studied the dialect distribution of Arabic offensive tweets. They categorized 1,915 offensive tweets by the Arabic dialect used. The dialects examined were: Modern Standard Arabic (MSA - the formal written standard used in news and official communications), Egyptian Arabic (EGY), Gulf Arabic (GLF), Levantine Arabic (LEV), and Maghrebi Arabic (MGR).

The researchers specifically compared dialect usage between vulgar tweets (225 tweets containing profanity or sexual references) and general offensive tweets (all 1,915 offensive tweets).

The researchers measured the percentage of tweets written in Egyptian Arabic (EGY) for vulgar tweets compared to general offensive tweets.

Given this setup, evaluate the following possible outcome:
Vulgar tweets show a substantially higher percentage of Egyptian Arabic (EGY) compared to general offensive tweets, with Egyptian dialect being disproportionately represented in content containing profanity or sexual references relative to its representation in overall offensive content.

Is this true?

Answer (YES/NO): YES